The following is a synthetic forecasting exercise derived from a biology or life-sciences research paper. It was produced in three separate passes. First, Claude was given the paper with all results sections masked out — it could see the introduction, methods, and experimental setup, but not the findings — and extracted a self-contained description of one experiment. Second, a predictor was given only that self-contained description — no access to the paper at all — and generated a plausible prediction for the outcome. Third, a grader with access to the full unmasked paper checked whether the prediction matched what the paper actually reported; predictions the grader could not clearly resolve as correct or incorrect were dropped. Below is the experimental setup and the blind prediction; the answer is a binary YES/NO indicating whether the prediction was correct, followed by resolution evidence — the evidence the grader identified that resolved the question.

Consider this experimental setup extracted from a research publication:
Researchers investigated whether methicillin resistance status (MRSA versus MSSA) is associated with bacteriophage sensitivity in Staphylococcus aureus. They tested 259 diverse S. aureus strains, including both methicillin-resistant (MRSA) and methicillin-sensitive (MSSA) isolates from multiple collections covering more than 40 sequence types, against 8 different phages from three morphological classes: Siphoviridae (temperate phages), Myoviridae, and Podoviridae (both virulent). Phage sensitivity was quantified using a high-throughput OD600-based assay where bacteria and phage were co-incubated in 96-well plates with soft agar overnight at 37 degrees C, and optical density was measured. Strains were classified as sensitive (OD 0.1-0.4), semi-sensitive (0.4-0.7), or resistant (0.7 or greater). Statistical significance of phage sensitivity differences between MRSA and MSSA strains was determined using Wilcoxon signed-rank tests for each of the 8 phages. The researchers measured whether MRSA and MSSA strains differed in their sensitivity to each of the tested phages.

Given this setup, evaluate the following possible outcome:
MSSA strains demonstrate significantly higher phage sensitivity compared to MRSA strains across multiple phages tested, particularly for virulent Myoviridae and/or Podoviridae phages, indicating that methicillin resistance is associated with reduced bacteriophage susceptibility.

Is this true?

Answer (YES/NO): NO